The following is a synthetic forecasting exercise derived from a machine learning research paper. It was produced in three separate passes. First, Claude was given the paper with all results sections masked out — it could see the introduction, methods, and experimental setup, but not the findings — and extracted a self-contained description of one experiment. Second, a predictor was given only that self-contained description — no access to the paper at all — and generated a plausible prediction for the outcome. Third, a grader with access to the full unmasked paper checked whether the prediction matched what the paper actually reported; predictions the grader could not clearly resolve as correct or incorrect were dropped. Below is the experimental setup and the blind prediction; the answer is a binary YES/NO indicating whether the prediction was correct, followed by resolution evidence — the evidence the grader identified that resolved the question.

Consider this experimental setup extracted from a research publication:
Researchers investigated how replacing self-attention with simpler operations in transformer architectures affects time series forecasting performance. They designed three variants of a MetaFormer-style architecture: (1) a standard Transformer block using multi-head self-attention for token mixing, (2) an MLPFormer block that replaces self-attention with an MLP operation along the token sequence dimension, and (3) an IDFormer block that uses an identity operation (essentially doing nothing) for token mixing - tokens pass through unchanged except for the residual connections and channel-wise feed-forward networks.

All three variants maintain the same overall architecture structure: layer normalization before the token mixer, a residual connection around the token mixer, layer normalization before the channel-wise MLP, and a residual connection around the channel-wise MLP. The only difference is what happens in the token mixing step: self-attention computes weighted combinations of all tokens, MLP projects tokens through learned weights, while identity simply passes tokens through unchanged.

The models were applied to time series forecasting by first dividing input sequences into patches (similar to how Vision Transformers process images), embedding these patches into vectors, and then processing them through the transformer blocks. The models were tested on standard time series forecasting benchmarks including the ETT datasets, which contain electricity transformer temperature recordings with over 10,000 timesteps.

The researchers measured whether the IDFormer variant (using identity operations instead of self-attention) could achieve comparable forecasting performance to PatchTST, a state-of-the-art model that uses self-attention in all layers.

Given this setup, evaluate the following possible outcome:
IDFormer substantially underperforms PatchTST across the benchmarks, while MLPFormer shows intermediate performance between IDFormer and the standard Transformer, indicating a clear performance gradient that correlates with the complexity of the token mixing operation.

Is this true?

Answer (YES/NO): NO